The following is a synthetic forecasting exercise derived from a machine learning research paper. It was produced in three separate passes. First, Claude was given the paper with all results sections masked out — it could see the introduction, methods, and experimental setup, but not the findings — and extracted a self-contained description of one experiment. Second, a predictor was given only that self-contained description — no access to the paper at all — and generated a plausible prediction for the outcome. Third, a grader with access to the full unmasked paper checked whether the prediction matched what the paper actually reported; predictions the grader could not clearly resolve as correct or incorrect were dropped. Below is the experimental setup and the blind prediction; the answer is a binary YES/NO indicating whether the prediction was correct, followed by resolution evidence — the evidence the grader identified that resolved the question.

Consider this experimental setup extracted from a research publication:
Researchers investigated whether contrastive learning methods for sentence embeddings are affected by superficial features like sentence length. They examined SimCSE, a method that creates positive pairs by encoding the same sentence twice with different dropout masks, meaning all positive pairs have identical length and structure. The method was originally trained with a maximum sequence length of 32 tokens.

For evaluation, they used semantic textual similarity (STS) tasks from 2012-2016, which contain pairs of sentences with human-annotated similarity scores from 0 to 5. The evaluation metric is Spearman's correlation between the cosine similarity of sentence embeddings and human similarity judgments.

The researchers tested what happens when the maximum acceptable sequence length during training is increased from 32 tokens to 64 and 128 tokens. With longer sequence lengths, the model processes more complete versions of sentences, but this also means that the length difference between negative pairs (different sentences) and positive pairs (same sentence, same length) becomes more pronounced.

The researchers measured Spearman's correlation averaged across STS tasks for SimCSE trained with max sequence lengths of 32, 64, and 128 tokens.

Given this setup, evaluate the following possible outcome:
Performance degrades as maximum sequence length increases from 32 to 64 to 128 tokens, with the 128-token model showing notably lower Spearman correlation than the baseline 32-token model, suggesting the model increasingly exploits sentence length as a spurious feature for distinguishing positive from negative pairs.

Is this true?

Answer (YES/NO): NO